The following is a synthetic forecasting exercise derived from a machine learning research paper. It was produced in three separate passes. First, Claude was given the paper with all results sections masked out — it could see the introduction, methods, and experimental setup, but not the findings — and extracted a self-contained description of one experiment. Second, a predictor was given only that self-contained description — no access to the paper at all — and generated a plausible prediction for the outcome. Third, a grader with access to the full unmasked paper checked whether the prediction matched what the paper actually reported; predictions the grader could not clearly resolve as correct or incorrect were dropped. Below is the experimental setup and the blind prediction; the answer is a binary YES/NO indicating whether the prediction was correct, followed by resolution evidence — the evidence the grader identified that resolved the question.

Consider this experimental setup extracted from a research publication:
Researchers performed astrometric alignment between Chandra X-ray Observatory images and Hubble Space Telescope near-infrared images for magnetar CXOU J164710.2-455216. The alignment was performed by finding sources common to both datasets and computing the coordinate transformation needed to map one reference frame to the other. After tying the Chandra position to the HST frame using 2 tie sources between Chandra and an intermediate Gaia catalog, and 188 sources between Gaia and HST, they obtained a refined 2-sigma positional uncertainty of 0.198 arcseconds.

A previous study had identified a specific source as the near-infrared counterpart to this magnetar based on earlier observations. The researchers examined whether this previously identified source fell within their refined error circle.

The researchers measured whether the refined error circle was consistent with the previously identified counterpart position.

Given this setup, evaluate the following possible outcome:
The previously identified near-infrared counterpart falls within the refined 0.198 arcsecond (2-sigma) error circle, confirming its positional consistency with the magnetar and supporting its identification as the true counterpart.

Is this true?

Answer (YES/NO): NO